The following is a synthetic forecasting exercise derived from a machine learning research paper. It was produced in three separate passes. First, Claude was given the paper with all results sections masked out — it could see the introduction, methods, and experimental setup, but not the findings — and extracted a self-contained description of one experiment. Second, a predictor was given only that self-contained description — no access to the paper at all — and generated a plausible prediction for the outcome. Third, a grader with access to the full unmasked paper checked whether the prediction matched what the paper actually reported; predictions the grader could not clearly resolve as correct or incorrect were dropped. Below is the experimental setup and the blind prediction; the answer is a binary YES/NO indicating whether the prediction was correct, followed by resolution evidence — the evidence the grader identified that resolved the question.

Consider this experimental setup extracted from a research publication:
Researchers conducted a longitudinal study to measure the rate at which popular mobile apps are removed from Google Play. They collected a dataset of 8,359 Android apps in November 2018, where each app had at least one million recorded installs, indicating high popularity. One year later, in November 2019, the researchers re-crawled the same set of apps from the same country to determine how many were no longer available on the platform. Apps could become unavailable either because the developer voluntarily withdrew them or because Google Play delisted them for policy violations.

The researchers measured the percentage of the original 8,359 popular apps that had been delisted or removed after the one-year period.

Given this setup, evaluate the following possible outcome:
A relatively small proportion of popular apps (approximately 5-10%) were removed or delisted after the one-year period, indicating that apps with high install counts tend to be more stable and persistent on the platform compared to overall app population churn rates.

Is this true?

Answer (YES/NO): NO